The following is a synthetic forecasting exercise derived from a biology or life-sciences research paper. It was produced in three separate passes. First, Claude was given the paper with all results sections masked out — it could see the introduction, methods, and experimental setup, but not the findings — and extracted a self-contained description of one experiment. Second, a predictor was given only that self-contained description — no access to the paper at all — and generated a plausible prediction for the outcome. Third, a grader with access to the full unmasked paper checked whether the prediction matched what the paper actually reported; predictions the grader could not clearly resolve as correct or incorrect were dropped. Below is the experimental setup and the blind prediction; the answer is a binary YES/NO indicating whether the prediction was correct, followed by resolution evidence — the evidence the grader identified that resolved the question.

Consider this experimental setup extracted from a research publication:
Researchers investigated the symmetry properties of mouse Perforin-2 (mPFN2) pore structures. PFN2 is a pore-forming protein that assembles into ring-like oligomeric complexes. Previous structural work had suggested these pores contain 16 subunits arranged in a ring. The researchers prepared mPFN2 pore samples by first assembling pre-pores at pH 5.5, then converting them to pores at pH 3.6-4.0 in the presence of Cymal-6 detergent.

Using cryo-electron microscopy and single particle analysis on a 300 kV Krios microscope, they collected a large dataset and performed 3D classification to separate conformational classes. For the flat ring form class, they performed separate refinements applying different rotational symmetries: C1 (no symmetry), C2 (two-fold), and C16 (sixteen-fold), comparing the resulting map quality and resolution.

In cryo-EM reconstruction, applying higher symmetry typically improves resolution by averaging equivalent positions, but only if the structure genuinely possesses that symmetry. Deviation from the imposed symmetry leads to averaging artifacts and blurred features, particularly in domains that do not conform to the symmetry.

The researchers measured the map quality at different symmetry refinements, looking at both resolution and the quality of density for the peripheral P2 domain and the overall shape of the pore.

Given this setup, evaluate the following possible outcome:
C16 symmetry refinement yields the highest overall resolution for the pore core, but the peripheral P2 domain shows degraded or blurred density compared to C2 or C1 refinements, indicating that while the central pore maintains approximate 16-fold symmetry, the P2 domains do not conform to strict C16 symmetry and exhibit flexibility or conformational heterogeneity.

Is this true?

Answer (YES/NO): YES